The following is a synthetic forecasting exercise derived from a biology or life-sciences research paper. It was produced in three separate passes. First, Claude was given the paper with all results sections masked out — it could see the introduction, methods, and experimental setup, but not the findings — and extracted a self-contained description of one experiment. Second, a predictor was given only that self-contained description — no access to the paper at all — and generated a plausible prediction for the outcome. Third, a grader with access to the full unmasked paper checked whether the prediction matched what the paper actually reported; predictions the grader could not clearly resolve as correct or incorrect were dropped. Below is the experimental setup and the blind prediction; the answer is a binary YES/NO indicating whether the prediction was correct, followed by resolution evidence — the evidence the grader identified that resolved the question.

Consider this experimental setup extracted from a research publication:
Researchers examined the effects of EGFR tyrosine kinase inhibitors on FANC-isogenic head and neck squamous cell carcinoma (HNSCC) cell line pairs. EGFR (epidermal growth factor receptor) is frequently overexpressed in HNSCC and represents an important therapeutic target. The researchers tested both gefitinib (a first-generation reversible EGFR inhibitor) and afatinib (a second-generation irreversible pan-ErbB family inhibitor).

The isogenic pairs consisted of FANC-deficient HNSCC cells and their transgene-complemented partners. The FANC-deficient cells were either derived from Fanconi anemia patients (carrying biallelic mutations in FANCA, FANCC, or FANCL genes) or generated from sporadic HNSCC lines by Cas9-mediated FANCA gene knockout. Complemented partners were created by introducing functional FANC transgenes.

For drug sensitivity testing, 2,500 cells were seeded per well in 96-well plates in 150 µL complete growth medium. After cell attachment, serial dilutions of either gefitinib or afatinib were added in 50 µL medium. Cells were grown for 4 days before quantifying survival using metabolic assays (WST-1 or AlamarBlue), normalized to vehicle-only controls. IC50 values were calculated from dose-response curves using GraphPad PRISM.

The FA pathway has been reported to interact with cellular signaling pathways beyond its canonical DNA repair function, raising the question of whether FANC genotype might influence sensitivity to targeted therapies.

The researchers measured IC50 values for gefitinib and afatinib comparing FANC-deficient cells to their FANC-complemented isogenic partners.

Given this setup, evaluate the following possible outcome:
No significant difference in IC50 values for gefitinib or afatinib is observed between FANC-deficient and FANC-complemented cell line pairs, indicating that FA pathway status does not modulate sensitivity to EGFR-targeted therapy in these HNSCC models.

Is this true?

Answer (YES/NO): YES